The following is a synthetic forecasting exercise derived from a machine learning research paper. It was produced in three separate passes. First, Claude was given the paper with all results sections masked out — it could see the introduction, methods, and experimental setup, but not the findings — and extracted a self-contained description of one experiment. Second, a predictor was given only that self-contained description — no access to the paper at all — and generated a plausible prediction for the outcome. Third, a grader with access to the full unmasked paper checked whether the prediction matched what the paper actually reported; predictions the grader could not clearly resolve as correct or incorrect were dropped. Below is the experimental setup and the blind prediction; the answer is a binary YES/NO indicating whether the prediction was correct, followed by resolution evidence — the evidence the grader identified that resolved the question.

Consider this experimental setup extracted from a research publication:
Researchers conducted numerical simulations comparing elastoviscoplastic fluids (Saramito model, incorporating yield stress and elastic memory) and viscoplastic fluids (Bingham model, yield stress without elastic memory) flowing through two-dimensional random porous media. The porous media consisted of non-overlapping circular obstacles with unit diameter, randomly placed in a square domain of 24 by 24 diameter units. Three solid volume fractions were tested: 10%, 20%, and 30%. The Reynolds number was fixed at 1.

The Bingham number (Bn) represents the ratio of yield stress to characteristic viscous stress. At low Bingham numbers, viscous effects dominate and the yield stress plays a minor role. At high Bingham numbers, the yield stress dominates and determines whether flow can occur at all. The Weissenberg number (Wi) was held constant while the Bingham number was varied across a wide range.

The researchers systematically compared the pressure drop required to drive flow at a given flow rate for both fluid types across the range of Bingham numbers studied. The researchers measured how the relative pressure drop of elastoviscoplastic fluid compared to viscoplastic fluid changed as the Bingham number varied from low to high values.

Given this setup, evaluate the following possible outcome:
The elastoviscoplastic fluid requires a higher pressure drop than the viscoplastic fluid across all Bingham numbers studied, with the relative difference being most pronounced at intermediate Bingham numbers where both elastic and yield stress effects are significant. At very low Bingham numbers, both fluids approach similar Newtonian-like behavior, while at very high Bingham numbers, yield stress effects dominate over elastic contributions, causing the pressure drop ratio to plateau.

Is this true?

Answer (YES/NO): NO